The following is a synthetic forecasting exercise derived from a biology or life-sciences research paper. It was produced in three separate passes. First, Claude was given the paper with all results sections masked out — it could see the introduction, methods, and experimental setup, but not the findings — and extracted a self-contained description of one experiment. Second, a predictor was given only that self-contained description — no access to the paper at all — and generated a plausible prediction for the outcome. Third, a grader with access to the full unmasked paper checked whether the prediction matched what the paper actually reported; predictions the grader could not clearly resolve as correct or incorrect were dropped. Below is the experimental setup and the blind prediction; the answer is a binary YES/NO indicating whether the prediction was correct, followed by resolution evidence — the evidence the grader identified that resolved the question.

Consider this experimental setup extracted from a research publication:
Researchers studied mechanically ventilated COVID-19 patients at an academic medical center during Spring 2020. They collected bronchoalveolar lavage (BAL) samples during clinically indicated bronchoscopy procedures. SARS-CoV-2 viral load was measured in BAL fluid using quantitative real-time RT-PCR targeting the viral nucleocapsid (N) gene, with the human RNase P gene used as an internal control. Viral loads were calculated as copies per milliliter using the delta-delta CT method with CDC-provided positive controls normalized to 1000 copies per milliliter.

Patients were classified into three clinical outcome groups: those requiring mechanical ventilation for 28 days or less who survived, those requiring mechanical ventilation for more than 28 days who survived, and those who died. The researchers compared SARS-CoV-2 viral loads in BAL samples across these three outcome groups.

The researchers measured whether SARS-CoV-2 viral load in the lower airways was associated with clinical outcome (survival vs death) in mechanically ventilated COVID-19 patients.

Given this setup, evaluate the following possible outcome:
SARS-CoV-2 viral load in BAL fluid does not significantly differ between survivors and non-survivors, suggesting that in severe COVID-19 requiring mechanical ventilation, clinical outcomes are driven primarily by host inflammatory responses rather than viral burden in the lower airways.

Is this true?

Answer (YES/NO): NO